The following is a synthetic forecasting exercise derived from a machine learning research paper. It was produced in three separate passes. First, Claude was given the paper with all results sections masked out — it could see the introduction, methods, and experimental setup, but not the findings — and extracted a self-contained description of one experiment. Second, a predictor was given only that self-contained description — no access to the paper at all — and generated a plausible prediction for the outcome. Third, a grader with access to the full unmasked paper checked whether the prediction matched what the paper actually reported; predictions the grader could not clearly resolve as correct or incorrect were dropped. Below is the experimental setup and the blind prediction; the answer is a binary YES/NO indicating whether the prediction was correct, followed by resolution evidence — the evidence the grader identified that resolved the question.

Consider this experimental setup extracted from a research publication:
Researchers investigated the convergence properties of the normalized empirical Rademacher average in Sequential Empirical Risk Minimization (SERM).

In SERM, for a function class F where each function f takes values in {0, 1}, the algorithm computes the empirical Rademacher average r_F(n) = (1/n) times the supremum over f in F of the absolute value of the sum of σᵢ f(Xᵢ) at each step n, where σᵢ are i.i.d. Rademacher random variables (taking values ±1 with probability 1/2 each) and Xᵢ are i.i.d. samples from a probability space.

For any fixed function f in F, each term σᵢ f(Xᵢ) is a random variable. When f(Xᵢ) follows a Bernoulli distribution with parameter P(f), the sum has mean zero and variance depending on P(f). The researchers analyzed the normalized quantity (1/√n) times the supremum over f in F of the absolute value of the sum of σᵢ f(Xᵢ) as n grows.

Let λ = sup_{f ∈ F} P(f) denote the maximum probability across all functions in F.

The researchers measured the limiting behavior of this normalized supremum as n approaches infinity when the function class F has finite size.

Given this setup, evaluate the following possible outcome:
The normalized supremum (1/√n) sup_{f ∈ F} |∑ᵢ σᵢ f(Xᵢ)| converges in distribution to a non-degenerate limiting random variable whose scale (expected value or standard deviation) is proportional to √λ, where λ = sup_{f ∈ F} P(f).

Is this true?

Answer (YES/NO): YES